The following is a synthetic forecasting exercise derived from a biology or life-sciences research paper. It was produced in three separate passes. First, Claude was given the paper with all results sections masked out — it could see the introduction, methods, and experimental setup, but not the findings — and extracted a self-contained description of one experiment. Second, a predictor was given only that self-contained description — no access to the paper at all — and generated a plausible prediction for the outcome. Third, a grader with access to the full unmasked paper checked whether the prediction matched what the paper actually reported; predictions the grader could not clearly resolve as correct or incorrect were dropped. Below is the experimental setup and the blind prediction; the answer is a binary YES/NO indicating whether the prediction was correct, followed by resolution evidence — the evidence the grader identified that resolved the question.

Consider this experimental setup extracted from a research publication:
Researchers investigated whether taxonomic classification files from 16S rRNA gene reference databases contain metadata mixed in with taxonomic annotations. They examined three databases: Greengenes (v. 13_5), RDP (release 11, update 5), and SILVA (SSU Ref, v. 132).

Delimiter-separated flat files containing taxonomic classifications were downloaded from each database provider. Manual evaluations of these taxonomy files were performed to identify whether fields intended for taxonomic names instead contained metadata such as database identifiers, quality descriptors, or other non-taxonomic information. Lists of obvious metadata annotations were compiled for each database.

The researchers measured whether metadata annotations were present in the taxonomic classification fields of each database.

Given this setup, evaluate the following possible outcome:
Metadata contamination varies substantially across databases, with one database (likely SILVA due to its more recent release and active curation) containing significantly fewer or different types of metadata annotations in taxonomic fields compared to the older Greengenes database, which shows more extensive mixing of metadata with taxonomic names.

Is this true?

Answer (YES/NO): NO